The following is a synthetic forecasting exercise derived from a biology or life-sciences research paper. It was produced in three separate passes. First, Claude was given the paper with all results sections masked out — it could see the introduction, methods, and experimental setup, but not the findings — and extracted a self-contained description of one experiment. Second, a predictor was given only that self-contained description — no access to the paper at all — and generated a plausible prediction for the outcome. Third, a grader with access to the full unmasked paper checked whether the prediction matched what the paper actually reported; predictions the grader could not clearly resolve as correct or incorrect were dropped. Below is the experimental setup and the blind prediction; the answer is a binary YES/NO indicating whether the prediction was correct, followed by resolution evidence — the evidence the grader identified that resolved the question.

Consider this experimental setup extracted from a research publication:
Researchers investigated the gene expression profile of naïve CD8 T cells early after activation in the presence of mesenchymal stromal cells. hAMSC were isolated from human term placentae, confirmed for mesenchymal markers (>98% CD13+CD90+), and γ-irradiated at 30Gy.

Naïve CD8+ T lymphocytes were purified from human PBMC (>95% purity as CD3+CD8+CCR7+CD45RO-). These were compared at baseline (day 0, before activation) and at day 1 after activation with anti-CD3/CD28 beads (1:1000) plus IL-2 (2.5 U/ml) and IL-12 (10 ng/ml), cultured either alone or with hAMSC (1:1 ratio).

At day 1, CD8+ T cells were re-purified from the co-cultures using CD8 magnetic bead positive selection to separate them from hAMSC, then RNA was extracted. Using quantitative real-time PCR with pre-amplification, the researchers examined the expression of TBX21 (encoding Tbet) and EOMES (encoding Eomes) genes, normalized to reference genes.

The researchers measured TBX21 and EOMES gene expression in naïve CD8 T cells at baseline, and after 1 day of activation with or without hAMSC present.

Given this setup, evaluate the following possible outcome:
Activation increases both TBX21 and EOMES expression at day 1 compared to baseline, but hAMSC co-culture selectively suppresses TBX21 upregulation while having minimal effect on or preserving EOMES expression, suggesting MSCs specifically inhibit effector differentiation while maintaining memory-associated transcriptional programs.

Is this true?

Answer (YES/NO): NO